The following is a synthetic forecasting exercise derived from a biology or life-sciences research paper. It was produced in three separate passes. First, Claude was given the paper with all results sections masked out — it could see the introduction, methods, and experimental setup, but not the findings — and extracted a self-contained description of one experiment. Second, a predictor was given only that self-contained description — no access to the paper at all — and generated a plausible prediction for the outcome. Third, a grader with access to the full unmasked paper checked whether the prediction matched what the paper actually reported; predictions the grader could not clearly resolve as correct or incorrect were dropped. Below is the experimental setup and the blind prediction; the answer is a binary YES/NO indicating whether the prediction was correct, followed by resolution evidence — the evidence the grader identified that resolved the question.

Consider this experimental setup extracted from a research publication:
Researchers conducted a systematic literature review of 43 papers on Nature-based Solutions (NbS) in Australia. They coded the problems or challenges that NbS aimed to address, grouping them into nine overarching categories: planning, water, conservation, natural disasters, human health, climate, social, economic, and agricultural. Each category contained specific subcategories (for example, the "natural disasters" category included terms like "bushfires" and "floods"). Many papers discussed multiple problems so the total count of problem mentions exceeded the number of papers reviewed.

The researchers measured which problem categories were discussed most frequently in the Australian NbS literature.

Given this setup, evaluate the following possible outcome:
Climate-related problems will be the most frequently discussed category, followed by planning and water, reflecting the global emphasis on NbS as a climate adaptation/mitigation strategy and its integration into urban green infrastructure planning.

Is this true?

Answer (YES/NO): NO